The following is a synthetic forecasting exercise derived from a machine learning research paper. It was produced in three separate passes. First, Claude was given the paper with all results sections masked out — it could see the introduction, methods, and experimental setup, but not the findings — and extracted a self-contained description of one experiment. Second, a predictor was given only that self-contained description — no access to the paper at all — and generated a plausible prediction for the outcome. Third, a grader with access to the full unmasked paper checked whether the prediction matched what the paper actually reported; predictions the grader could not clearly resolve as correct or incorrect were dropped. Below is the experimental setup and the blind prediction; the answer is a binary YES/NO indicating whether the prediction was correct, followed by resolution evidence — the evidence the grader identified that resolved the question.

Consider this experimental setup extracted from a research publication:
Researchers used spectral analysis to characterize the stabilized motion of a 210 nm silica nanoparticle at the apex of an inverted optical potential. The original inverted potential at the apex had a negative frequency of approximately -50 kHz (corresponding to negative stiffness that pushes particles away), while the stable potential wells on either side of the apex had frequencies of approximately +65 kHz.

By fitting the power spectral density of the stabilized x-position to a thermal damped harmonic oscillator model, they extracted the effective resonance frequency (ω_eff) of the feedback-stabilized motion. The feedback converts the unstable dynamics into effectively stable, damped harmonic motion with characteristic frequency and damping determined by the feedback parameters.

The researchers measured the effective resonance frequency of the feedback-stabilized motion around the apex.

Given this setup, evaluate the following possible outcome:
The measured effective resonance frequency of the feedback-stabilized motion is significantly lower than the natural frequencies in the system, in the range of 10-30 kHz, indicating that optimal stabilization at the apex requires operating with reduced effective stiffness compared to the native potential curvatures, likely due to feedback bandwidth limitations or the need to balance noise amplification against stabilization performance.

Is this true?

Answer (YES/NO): NO